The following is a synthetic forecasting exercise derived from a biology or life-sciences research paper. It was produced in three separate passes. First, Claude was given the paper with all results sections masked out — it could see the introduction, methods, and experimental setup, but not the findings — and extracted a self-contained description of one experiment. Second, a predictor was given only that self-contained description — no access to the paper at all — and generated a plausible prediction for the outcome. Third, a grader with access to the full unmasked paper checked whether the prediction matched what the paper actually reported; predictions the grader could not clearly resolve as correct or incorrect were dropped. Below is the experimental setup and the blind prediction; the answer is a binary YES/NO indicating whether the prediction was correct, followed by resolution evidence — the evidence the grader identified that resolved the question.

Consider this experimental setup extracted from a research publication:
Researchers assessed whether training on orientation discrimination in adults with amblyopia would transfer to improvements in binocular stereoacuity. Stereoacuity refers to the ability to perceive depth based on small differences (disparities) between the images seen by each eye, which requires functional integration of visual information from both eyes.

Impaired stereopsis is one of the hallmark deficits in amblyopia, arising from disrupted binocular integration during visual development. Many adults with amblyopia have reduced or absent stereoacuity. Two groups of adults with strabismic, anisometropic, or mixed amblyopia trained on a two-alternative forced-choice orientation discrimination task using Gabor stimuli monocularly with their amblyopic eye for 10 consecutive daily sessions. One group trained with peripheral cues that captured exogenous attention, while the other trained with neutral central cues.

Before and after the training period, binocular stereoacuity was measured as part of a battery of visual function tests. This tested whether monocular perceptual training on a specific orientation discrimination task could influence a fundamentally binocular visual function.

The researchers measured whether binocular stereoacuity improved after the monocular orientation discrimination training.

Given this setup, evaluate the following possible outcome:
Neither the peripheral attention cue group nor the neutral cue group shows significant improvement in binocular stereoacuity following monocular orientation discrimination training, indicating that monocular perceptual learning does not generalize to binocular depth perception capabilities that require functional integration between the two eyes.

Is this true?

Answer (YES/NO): NO